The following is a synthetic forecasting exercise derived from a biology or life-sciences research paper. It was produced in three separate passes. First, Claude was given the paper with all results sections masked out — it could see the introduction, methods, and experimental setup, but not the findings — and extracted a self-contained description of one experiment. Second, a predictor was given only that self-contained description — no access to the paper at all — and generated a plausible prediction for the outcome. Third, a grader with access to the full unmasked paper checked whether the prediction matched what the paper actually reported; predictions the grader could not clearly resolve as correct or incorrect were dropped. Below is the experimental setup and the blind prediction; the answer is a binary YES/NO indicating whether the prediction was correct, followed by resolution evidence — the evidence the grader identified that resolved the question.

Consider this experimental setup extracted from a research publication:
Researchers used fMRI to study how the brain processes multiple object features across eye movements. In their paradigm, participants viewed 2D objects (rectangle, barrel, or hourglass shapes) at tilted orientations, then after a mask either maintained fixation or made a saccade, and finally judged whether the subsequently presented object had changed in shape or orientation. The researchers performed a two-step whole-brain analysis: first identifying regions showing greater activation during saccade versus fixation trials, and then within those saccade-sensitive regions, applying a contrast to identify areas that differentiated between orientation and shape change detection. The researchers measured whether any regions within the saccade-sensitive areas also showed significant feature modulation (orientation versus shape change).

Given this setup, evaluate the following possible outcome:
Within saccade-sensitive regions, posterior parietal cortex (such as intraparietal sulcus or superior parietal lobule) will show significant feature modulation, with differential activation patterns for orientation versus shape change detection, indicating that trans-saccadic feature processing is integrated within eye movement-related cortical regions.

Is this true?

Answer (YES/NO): NO